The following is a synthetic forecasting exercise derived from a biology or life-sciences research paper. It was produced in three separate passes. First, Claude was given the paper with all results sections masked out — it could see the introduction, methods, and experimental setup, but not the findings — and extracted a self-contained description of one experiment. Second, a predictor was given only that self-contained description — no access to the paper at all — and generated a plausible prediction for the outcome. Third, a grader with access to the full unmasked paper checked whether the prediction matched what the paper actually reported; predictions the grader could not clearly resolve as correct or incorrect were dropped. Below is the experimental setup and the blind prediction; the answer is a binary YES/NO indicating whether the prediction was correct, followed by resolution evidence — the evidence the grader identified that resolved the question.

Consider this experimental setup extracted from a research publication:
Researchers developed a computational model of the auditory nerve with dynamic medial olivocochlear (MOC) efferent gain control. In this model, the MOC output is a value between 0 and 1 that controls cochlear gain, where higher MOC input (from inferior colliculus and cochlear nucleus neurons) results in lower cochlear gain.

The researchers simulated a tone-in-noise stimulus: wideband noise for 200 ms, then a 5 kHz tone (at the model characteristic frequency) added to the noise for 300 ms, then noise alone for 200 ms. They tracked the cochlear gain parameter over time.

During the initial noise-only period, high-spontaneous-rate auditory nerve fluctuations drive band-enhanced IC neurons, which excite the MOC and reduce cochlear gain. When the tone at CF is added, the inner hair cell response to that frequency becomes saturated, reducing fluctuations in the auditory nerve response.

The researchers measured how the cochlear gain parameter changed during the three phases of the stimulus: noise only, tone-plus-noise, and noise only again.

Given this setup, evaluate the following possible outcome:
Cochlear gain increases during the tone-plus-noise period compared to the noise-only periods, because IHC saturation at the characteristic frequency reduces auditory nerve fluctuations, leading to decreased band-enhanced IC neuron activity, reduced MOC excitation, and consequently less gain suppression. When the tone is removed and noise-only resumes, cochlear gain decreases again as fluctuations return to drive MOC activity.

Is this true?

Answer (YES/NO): YES